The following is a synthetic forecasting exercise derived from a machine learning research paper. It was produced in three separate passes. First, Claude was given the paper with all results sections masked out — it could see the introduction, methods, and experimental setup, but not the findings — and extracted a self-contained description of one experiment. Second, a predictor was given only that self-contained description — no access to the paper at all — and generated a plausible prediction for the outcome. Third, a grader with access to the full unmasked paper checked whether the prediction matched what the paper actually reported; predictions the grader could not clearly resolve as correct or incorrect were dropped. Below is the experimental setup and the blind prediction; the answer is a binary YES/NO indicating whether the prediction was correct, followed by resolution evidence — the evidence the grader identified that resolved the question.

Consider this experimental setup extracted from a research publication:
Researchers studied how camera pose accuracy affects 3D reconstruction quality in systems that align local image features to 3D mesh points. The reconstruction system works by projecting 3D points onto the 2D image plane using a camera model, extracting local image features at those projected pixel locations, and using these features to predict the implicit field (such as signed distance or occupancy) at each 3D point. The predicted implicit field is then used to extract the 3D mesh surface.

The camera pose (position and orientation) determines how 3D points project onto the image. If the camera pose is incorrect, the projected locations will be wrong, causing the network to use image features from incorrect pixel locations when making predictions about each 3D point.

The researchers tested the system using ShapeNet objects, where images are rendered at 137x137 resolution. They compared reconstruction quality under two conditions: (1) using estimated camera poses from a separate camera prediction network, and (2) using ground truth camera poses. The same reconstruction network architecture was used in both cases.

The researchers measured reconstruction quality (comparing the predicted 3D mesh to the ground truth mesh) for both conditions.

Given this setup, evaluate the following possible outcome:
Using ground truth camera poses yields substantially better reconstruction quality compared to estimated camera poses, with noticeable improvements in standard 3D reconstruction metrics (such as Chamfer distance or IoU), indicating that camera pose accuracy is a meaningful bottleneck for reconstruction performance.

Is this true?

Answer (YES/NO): YES